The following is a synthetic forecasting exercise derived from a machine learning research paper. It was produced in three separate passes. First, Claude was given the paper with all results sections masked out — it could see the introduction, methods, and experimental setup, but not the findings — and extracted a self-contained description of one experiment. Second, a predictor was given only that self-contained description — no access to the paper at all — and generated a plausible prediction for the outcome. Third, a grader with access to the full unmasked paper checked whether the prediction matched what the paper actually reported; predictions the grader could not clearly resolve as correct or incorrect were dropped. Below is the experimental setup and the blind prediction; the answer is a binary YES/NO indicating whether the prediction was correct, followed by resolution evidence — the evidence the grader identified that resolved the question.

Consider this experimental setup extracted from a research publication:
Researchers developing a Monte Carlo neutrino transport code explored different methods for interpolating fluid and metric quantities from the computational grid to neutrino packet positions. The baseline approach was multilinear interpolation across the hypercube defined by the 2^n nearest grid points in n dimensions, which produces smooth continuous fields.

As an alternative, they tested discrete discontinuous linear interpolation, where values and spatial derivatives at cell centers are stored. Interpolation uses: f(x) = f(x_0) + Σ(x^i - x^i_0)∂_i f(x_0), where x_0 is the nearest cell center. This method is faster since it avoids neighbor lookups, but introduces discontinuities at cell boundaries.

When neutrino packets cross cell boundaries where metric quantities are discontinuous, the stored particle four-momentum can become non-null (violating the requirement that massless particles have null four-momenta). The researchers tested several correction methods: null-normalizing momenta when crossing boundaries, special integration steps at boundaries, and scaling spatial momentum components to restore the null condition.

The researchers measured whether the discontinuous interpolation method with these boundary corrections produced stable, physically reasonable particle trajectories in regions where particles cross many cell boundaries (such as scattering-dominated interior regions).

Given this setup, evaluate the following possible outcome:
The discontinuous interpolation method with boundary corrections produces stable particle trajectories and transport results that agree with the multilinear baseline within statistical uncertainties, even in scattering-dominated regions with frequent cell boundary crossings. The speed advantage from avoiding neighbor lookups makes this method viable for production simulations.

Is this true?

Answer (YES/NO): NO